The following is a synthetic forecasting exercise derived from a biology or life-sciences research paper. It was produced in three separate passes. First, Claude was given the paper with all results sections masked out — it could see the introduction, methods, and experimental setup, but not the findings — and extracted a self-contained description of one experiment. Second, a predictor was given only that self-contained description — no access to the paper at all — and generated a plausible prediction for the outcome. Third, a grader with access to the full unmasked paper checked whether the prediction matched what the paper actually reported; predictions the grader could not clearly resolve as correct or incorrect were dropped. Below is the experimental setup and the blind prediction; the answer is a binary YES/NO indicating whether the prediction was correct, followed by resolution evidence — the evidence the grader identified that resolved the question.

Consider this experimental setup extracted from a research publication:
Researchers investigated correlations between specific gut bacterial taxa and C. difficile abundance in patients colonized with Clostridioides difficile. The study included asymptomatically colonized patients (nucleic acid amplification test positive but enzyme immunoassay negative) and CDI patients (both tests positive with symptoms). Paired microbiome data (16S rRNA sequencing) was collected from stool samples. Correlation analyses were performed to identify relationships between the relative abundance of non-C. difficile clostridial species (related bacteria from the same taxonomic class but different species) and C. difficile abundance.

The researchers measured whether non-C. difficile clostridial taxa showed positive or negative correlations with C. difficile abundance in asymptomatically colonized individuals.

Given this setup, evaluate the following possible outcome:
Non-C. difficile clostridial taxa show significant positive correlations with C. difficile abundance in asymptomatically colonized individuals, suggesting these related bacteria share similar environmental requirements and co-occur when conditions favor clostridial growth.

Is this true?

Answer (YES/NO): NO